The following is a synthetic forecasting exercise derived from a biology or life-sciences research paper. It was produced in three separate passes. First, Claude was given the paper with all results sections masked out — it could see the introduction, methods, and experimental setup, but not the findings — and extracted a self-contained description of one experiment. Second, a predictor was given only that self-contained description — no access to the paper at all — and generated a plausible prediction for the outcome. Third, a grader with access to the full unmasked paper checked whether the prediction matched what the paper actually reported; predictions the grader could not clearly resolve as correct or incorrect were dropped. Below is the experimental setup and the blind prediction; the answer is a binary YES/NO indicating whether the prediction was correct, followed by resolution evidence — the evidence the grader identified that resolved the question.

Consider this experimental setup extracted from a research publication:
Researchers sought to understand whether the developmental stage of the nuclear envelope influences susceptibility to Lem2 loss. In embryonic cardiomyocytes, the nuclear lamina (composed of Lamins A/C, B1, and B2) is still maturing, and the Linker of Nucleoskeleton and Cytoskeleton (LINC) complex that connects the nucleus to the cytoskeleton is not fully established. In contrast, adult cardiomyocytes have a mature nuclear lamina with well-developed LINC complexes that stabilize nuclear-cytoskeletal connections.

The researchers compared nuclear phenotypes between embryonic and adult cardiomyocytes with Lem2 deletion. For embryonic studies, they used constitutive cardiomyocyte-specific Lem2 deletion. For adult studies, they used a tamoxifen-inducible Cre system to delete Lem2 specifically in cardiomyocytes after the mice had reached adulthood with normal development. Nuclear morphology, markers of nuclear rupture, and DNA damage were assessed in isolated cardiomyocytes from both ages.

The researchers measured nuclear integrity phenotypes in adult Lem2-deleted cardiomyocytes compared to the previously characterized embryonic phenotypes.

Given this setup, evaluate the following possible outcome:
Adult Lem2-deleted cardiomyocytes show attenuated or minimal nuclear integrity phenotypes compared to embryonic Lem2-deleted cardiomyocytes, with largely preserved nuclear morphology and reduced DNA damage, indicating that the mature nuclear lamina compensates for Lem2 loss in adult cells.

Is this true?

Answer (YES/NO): YES